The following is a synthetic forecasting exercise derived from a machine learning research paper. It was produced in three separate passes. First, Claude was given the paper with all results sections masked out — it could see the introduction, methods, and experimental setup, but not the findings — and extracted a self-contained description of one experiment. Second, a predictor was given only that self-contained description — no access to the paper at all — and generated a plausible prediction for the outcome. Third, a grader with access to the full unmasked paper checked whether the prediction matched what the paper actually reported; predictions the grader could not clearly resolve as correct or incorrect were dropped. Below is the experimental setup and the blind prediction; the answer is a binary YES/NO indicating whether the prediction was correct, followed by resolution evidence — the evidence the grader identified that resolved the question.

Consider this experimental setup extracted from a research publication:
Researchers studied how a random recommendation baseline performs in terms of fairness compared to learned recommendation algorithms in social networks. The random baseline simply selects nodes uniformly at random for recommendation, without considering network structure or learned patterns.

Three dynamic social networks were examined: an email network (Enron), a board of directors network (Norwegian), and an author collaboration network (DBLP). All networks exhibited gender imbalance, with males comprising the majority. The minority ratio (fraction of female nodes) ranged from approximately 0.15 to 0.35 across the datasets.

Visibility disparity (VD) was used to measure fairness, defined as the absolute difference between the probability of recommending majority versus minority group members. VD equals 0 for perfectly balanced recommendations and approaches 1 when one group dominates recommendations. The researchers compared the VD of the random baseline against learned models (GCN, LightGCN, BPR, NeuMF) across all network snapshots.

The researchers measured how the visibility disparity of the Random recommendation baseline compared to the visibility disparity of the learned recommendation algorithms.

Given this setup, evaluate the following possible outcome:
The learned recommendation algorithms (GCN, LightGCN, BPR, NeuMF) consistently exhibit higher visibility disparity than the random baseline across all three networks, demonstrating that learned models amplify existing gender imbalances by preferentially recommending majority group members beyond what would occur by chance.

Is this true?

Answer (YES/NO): NO